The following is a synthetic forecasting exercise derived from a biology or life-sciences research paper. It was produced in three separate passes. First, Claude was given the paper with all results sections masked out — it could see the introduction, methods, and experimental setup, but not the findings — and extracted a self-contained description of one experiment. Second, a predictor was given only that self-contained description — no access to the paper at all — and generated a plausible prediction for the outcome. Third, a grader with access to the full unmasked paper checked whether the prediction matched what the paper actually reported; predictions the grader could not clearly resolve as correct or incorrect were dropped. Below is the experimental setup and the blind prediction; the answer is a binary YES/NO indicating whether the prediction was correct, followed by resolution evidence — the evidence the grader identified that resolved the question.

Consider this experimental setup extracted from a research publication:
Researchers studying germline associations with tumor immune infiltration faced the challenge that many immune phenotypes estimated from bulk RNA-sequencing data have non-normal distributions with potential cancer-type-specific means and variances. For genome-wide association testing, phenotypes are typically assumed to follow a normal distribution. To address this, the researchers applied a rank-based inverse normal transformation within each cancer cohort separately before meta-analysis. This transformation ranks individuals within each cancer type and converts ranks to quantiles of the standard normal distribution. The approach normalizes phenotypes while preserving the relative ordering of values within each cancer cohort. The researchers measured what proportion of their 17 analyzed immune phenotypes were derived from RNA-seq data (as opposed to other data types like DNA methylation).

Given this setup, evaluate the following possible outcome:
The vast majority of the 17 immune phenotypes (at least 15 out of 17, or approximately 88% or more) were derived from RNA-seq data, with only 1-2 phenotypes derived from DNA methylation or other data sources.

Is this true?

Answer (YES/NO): YES